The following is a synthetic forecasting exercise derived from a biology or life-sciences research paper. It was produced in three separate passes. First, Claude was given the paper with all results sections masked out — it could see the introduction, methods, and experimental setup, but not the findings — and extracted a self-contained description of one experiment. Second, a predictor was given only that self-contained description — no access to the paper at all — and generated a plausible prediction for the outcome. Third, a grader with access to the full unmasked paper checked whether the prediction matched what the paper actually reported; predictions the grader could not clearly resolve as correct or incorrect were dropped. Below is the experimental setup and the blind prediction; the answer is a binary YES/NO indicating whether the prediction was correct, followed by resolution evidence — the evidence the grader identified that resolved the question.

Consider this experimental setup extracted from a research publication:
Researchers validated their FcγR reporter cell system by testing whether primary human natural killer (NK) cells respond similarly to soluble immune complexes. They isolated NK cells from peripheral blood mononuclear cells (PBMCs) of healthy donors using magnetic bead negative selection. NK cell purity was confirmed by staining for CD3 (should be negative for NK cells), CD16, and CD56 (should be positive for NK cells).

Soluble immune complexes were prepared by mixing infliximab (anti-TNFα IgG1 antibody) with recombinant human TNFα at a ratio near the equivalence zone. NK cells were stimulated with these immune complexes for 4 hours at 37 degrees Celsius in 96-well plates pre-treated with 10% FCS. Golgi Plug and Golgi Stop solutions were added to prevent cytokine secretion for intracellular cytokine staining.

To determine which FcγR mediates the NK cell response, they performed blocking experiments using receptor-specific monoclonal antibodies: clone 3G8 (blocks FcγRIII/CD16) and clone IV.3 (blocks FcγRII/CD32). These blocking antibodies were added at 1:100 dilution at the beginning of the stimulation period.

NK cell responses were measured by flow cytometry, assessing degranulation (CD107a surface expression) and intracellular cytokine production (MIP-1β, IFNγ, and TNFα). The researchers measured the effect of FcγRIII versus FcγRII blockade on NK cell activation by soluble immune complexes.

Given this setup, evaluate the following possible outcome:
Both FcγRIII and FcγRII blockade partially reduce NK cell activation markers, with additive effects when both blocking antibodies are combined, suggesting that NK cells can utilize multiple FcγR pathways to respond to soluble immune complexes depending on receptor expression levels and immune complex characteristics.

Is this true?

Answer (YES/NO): NO